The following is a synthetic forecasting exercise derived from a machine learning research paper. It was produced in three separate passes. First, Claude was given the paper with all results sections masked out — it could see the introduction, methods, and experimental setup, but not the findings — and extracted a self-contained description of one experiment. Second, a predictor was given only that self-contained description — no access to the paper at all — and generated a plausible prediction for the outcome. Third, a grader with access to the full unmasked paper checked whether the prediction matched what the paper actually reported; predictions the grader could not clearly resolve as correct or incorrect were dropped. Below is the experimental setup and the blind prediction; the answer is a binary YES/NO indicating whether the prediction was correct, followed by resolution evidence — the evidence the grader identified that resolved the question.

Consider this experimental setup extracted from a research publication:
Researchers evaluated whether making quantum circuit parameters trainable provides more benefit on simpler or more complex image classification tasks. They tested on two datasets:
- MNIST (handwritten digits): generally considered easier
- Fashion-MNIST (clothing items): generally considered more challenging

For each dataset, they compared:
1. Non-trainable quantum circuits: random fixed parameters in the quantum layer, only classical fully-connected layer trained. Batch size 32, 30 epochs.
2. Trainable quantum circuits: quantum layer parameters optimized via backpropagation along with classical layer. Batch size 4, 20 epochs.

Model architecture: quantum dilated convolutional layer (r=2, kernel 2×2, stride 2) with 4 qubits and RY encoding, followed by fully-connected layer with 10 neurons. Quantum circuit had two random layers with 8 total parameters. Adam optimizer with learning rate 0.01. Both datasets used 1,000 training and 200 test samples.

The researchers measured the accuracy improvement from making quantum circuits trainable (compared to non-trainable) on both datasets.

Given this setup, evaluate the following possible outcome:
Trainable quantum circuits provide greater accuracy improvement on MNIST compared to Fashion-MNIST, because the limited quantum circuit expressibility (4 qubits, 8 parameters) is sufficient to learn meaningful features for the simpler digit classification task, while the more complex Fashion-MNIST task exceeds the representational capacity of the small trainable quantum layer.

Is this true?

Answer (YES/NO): NO